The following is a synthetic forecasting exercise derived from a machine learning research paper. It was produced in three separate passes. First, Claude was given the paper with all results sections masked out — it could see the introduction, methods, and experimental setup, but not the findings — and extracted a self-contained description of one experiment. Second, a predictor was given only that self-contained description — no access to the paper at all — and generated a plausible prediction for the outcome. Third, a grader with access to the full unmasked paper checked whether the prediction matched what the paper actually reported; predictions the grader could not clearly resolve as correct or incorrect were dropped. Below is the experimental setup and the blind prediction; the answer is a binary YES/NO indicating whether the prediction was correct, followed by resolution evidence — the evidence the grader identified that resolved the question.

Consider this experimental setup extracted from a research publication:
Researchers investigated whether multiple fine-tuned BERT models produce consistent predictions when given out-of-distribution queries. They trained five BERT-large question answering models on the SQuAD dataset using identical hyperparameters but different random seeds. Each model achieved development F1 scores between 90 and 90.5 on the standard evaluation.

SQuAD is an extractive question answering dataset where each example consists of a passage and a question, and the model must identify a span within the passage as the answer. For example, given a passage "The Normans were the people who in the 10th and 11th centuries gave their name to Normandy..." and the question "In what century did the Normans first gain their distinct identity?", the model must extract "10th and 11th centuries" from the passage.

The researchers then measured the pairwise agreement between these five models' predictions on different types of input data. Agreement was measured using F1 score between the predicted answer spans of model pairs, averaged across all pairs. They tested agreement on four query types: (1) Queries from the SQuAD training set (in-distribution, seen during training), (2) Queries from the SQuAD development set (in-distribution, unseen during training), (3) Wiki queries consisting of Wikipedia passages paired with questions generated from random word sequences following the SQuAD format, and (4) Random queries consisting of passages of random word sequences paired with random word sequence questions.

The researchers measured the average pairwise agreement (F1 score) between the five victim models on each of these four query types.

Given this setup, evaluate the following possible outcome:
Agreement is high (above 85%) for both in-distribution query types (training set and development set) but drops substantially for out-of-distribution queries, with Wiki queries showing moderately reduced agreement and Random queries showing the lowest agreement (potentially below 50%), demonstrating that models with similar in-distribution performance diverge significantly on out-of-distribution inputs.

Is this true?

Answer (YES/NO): YES